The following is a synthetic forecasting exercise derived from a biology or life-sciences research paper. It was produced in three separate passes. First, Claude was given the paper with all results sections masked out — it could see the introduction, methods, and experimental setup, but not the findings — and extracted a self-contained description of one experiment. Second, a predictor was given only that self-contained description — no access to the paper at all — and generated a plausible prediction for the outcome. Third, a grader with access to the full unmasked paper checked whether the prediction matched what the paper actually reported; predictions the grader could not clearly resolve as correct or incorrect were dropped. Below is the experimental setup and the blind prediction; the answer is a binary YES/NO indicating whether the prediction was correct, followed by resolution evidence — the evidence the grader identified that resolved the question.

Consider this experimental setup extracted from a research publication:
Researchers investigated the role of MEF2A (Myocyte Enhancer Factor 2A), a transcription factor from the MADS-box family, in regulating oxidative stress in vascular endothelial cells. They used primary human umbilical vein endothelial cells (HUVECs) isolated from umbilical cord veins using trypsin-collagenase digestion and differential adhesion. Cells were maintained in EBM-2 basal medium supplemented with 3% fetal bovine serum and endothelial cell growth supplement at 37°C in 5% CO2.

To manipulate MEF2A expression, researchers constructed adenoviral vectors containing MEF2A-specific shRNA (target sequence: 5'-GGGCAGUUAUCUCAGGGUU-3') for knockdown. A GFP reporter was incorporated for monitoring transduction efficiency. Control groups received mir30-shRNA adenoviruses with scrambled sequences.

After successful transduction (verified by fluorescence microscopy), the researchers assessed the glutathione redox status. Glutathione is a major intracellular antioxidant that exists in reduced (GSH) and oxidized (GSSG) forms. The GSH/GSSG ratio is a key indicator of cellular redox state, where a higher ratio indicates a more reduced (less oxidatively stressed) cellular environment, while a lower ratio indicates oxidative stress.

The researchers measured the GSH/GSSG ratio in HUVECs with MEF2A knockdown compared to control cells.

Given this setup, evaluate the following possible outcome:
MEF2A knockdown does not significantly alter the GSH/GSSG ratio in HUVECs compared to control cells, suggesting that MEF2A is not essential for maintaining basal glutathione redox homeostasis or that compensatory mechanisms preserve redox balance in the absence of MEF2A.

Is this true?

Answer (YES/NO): NO